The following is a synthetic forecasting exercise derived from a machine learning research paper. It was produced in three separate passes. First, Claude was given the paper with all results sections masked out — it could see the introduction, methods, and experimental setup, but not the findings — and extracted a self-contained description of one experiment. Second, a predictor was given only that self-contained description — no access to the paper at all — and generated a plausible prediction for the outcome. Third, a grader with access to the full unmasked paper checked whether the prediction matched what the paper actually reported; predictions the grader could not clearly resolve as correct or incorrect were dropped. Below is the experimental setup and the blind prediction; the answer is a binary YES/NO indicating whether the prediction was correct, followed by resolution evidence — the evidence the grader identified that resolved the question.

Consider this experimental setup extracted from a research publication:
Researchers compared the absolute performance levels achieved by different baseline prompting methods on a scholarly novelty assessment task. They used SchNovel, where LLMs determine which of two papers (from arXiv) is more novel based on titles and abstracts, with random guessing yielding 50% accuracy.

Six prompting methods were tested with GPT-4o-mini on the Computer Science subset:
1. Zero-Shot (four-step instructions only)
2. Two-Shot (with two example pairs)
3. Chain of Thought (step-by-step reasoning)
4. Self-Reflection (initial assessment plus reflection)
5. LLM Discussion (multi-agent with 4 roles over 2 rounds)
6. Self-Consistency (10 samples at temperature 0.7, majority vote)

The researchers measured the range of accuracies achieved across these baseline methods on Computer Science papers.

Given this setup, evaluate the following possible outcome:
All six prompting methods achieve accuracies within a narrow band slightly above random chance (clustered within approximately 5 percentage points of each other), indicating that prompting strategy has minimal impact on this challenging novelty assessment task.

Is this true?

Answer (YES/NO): NO